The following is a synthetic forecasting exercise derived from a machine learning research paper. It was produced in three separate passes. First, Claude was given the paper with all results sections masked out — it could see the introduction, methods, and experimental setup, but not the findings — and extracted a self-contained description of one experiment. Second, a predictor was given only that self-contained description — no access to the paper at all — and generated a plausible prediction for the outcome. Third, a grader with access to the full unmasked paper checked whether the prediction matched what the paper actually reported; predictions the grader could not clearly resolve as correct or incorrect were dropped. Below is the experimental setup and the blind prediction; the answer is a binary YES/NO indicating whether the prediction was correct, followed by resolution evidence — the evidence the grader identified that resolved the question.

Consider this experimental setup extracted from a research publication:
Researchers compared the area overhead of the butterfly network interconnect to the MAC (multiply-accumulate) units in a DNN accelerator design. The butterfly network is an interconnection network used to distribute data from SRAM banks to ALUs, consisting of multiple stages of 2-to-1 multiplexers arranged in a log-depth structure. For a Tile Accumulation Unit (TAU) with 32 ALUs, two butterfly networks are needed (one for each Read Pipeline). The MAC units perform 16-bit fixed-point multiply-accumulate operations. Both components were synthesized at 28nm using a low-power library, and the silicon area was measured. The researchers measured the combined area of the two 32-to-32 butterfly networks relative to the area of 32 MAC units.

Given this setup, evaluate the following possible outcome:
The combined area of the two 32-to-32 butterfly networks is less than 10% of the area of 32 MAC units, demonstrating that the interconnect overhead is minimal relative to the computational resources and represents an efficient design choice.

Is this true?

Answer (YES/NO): NO